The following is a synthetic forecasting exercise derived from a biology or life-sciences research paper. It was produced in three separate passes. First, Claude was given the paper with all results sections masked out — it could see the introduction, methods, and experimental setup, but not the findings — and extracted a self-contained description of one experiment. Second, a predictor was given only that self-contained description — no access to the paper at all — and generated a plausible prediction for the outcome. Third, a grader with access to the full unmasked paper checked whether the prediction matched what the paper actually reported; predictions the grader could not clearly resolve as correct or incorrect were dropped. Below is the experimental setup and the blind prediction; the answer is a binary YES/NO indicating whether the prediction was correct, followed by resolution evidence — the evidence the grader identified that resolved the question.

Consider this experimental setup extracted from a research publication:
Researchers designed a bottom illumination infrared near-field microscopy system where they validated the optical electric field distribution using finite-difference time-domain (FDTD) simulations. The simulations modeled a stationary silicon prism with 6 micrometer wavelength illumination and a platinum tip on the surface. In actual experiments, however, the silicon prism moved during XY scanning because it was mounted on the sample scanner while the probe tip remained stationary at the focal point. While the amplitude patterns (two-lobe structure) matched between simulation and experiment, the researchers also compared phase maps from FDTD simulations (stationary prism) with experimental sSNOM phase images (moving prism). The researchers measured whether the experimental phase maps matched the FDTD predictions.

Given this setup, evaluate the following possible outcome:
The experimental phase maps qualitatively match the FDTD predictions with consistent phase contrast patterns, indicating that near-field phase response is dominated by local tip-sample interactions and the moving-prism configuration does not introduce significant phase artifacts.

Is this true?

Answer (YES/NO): NO